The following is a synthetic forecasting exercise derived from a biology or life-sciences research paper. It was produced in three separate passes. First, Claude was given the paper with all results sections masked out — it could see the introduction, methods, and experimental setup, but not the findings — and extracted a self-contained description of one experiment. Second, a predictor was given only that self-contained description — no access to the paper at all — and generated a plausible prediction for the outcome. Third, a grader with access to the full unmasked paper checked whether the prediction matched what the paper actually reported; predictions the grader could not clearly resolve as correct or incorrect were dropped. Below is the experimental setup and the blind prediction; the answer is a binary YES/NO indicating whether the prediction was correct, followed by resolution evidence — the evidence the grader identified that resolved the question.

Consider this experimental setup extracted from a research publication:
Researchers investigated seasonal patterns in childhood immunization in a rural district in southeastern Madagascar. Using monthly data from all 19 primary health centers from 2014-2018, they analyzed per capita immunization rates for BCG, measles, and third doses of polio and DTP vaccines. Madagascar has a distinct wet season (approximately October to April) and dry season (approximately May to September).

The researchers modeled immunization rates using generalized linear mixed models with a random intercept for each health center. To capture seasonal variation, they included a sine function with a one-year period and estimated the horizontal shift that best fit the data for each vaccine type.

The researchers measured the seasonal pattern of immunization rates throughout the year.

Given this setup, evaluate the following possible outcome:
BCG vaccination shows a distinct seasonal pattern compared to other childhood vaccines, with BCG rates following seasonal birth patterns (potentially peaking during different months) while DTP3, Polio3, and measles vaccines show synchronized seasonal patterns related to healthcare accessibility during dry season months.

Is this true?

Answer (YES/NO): NO